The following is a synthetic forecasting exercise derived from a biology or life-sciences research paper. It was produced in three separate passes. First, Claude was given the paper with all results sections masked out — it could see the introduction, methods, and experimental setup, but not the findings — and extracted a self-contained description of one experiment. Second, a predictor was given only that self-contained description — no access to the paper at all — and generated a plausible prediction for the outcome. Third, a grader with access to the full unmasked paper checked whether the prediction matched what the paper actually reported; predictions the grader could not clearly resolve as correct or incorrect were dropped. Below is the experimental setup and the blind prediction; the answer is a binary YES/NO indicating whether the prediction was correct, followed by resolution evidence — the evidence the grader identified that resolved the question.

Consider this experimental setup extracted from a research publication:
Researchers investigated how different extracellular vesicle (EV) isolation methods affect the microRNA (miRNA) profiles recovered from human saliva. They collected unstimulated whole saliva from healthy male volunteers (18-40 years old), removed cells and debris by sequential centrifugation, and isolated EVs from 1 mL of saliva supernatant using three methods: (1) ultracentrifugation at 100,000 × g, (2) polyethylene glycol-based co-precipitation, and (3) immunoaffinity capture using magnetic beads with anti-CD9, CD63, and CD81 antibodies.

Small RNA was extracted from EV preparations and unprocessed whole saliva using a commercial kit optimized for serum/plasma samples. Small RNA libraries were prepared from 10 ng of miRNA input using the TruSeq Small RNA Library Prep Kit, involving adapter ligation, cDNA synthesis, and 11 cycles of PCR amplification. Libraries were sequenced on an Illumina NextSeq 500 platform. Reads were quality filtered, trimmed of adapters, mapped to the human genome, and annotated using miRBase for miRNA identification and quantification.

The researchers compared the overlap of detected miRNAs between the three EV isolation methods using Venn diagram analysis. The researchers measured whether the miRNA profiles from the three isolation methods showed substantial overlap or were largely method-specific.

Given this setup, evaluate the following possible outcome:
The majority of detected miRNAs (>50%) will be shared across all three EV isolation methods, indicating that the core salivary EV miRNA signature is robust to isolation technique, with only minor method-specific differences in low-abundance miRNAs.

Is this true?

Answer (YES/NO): NO